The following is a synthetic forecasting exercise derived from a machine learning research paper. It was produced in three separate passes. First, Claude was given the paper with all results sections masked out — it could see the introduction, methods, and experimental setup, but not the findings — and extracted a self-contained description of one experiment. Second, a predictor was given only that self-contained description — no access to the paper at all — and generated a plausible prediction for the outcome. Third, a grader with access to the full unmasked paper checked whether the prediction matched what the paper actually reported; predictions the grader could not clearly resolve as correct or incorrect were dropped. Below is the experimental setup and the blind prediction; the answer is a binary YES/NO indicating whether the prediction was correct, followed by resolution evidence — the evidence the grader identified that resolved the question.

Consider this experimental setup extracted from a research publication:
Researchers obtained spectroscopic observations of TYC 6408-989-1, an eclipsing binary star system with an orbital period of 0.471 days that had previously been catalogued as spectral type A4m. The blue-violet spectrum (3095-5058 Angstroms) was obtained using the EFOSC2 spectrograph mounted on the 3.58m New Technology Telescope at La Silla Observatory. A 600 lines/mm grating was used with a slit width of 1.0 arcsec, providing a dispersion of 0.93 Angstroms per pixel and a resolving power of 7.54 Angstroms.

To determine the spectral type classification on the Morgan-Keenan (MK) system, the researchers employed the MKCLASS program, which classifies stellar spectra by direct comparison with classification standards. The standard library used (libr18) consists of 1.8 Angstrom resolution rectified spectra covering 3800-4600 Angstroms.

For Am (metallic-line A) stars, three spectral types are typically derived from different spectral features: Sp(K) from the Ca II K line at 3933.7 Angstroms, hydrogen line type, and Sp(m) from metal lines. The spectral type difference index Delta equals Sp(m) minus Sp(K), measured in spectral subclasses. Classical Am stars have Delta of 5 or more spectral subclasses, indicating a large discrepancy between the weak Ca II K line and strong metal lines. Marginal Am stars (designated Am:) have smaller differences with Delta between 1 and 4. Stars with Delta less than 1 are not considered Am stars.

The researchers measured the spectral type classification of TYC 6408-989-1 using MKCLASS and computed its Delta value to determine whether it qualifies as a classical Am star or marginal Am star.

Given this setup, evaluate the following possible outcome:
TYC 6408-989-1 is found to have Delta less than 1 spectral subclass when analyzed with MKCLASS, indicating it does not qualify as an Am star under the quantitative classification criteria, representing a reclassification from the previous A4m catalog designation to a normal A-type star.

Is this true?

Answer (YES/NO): NO